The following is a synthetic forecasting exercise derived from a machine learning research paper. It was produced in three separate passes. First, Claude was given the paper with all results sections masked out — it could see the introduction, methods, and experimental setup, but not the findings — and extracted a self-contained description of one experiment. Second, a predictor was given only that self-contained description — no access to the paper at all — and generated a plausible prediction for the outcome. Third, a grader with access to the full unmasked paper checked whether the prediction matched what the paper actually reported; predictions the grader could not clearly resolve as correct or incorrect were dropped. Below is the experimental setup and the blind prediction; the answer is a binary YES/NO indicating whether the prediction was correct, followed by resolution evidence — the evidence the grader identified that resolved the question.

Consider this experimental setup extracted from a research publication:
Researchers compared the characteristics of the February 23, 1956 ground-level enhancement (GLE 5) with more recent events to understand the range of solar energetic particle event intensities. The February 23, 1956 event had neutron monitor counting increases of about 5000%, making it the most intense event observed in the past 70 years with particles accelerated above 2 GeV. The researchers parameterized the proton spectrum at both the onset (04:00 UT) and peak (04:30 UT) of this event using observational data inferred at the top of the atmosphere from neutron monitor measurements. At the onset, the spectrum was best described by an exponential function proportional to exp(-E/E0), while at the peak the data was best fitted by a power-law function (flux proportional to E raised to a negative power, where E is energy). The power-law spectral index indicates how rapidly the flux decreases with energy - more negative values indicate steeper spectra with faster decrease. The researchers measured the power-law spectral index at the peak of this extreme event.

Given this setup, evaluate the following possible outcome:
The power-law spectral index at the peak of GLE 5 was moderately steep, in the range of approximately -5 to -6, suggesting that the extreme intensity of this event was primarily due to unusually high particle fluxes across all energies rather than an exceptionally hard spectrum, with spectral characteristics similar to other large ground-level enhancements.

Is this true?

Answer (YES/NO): YES